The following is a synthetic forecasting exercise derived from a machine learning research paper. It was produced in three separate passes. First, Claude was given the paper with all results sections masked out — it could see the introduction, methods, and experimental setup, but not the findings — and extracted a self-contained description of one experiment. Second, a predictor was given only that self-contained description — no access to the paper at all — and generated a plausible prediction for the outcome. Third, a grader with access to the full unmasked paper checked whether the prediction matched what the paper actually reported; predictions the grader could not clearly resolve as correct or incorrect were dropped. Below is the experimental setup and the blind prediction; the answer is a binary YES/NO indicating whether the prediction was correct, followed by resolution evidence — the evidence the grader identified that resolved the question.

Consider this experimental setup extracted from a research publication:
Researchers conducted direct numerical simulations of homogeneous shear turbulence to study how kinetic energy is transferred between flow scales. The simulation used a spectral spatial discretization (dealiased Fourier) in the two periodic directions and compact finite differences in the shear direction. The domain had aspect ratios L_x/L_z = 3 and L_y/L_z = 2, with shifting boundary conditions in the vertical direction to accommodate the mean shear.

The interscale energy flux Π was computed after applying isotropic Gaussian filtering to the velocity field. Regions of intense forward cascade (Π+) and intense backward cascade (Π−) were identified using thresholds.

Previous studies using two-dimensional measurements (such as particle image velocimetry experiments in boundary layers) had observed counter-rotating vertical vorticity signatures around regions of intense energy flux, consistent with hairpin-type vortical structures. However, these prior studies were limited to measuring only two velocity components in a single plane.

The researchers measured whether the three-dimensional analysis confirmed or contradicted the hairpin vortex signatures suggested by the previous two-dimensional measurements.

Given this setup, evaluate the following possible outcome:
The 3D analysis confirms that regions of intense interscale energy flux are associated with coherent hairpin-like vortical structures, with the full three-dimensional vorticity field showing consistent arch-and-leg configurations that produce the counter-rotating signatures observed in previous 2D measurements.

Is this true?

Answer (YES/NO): YES